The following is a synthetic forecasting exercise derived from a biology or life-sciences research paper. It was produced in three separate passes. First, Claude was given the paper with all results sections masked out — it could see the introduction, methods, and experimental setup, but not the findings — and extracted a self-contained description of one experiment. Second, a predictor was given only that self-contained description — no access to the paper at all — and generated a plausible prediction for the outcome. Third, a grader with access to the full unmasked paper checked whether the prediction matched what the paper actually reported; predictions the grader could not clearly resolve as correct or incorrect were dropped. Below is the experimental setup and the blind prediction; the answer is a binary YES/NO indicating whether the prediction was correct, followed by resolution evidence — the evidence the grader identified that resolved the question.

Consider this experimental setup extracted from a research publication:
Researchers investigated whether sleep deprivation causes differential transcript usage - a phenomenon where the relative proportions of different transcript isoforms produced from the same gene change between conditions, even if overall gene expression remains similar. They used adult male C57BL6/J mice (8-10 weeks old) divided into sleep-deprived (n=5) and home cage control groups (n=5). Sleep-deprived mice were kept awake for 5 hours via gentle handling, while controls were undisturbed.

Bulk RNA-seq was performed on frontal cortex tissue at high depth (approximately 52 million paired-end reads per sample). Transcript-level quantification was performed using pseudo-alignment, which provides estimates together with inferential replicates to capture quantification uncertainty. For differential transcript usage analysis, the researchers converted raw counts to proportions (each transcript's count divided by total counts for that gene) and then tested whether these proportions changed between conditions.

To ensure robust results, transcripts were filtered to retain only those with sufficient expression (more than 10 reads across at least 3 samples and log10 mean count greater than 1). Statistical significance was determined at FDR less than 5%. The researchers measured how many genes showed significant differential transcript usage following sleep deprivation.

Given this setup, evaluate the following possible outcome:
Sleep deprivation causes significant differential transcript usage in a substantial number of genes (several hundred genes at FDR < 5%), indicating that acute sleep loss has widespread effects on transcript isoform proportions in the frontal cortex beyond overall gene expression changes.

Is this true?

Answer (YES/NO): YES